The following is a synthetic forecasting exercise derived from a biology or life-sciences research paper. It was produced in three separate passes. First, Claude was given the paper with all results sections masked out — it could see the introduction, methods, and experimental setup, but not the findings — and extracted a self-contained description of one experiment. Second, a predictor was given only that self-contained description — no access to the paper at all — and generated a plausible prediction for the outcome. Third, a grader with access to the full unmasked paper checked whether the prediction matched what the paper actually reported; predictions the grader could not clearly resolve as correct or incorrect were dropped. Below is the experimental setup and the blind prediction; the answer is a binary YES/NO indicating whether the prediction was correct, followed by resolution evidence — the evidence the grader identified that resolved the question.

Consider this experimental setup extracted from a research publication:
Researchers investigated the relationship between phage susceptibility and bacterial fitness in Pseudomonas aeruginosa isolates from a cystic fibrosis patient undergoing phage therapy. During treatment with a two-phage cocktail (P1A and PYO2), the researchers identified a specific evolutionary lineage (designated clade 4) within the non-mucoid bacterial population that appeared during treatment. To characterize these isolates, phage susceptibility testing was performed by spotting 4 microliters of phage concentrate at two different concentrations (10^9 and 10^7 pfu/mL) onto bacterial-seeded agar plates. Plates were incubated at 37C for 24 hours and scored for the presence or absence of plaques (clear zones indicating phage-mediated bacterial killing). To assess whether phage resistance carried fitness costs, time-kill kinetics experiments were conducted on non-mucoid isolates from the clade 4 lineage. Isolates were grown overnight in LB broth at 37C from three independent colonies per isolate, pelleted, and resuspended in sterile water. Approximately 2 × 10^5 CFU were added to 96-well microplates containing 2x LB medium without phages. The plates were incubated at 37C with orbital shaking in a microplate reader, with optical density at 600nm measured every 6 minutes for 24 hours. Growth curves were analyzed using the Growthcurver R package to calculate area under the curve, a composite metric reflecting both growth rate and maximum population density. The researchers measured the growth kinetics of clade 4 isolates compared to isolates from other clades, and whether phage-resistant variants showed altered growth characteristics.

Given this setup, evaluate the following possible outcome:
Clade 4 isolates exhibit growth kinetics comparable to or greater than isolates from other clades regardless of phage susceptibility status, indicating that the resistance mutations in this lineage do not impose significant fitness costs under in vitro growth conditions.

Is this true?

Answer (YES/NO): NO